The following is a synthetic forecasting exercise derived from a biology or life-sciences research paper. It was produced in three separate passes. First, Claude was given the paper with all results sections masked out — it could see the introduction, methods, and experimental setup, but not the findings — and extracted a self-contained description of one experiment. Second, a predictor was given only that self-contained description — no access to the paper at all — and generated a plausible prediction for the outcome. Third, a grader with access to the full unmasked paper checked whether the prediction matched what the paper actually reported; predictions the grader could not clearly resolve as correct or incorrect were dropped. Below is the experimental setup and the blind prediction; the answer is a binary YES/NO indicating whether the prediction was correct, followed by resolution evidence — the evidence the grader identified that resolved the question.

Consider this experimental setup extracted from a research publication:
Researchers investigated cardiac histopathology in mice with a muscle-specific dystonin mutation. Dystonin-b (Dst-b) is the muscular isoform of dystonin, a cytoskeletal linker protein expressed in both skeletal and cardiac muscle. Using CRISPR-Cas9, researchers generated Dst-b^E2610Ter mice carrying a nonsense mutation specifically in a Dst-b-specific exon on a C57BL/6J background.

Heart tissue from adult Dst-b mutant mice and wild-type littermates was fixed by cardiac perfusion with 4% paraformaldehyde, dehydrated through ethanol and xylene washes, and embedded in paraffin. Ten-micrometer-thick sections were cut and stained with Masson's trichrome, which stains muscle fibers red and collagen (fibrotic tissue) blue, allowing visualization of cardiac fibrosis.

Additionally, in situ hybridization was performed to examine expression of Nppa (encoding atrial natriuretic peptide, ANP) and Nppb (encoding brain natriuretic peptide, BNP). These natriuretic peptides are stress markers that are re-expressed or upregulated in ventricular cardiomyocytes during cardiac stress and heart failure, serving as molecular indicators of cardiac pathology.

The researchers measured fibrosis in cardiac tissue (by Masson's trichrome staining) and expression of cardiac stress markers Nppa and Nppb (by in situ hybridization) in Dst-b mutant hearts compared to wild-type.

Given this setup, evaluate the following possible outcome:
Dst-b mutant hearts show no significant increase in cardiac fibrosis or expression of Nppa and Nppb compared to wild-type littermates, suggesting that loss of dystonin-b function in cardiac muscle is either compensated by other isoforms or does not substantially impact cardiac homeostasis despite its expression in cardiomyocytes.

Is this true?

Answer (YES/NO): NO